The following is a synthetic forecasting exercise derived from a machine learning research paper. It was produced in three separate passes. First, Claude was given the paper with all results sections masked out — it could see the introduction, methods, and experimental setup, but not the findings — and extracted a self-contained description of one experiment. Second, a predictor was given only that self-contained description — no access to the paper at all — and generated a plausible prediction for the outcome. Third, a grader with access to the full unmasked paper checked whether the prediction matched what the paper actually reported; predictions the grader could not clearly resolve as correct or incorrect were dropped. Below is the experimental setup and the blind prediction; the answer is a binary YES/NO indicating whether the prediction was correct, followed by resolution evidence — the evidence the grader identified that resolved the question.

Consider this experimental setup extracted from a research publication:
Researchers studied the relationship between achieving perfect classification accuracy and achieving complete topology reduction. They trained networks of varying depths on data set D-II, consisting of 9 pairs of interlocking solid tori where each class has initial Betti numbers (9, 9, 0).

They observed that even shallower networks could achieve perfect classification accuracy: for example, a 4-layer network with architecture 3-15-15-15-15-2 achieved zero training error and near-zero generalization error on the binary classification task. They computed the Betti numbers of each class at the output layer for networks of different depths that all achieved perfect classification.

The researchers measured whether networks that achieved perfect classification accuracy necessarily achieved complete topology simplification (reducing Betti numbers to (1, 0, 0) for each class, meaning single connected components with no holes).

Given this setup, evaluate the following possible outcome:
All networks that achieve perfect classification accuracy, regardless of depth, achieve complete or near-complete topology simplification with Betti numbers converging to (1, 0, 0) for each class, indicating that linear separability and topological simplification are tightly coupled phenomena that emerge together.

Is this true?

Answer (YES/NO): NO